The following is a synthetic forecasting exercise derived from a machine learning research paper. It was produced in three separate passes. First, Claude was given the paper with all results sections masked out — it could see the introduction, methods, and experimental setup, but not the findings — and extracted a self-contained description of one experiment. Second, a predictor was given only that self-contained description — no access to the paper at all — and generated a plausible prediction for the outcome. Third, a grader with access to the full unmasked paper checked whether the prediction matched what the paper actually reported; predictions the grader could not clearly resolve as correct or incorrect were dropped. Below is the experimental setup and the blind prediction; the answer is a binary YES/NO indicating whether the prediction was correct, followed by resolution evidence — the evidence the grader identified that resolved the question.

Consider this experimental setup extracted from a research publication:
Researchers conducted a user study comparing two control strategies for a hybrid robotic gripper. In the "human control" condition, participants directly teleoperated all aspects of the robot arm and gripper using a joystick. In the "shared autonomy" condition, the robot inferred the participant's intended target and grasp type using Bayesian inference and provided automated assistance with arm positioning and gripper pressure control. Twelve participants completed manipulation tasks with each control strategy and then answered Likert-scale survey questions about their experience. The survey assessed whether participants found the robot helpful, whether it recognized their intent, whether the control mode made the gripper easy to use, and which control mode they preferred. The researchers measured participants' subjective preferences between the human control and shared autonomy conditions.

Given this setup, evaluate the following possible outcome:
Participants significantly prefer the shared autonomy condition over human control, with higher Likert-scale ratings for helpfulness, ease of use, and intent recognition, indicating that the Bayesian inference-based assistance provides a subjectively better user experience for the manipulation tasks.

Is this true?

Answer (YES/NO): YES